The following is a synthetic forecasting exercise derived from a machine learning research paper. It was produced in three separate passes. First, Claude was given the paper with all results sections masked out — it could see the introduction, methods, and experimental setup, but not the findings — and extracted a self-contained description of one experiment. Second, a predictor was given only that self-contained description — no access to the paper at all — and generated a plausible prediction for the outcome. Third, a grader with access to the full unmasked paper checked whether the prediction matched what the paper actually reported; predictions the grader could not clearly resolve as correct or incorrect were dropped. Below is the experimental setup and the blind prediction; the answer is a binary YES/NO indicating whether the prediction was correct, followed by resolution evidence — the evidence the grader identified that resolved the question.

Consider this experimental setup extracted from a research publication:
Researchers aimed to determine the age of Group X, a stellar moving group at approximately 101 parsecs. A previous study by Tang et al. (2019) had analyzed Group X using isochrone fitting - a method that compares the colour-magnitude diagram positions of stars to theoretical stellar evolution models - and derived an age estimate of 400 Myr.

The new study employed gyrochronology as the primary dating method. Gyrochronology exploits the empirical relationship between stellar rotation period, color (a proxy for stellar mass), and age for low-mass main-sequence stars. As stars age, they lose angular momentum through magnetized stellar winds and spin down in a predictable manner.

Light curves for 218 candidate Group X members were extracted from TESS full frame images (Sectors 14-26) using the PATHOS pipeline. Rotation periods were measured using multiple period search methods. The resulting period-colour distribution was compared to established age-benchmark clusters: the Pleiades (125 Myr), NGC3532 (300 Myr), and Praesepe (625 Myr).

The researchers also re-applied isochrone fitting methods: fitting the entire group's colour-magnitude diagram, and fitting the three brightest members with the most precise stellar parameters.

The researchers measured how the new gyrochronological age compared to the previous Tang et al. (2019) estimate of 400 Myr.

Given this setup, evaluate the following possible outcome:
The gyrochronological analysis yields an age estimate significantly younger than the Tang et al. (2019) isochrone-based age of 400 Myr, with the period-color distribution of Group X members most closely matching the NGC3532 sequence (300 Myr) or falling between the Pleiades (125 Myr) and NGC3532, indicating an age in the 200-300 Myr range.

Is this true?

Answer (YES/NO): YES